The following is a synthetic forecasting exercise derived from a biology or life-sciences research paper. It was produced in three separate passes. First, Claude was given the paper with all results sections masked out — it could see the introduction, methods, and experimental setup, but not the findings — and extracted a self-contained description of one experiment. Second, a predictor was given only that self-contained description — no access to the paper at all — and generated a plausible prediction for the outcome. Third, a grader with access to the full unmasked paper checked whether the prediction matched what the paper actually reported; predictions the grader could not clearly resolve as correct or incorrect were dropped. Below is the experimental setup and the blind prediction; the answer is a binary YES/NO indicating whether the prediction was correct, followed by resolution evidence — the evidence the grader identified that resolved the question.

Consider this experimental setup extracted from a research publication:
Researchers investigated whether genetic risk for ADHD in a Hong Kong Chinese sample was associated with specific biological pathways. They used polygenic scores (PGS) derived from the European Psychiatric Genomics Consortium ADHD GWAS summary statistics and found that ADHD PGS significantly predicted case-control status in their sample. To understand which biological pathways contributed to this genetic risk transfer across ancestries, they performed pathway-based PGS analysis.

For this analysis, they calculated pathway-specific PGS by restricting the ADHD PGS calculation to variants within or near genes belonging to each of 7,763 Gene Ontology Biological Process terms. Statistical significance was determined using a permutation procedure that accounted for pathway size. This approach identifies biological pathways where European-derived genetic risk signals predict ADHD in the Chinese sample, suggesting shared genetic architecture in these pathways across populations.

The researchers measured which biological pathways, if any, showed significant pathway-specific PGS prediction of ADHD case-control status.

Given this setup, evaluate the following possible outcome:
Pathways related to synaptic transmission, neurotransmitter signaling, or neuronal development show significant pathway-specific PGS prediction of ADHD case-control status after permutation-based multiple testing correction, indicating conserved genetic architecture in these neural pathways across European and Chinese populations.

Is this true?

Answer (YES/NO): YES